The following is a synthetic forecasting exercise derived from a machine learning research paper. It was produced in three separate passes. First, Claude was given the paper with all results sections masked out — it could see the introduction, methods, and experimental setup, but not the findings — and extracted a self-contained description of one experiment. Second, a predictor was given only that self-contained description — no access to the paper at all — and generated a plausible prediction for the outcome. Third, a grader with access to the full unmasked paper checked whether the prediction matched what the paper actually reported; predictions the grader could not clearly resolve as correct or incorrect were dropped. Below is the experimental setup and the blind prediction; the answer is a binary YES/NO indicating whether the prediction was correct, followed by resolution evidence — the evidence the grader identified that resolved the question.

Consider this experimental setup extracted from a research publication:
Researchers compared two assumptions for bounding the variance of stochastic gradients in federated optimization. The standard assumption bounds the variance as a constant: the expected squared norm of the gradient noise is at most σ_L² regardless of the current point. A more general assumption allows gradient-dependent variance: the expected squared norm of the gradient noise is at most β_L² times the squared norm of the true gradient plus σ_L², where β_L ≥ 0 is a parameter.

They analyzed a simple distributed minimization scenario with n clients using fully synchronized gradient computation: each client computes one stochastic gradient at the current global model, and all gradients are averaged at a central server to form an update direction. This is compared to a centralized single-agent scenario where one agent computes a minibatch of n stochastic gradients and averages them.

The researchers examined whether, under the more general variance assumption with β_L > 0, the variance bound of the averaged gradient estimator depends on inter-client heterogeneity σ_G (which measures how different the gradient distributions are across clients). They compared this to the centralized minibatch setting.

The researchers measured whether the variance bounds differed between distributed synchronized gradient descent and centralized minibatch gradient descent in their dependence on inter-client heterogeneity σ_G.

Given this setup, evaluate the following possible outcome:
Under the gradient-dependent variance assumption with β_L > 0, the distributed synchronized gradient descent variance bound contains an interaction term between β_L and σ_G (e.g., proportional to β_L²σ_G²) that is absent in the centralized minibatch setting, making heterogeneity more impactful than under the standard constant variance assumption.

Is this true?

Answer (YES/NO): YES